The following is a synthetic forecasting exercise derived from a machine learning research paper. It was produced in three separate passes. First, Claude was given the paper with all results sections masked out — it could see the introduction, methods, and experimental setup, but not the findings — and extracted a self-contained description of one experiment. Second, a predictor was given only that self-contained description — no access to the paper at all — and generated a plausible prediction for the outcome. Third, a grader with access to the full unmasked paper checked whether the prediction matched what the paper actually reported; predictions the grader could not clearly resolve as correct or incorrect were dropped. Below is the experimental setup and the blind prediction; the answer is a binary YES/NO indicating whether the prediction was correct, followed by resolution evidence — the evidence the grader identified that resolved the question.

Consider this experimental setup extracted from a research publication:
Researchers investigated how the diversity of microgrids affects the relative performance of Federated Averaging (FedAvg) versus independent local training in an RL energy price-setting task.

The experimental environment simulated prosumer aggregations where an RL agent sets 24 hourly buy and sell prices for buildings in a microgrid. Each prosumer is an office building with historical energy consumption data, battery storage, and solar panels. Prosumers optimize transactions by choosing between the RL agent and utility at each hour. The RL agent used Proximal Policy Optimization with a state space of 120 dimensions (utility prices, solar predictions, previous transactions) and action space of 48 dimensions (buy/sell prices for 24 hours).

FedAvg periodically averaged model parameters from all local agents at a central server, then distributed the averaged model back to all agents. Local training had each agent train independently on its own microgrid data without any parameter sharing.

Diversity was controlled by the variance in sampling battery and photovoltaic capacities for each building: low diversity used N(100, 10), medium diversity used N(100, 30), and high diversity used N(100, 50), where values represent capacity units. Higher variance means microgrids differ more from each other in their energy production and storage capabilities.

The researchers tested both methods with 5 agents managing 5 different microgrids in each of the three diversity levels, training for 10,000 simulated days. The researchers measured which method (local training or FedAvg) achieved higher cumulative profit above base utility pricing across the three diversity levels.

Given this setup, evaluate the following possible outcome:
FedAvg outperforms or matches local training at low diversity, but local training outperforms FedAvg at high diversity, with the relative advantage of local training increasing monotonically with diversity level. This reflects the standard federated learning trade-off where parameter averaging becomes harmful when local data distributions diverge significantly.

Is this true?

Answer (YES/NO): YES